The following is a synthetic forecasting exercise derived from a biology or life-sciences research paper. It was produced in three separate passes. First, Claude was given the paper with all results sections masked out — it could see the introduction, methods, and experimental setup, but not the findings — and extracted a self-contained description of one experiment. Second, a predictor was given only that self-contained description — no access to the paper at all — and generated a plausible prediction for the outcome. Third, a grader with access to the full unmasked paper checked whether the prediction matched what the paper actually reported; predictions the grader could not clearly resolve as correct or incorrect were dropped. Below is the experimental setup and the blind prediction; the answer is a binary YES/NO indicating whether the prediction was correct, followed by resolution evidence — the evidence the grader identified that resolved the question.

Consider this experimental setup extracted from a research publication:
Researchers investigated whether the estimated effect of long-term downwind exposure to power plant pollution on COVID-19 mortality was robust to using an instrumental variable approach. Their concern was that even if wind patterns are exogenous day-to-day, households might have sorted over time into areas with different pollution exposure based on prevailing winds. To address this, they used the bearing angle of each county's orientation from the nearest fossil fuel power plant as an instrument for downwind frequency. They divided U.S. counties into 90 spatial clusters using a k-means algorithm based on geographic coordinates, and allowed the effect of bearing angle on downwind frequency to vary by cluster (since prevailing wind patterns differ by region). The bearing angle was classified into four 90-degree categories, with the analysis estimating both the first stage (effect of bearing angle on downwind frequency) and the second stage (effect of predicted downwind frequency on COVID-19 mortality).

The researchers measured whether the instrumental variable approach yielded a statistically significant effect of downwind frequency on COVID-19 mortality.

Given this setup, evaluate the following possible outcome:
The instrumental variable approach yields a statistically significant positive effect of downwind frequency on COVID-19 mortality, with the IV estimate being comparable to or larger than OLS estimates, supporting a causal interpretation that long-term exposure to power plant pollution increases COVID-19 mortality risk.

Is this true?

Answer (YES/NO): YES